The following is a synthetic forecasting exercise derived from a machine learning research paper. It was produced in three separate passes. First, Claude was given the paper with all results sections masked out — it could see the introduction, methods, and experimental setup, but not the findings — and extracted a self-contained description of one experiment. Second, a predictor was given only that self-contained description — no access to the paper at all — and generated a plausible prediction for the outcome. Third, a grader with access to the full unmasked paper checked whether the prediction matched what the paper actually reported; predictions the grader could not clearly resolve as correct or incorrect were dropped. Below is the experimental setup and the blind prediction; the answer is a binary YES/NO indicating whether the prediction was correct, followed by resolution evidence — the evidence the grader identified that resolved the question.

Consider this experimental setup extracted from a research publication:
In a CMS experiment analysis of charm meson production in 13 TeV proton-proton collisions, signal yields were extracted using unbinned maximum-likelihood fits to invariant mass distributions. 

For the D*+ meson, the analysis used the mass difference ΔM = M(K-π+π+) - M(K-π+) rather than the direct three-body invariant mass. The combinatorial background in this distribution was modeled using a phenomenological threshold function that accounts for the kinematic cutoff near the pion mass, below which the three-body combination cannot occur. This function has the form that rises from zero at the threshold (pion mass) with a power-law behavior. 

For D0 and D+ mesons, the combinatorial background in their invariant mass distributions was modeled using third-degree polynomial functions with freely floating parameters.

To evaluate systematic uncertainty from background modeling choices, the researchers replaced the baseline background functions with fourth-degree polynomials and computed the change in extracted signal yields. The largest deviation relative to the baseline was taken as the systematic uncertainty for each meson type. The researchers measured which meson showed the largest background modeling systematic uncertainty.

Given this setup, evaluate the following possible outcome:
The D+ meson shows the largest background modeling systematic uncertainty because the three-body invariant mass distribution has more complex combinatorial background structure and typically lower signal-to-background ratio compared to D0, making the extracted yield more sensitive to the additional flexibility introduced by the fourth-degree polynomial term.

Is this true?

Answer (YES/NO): YES